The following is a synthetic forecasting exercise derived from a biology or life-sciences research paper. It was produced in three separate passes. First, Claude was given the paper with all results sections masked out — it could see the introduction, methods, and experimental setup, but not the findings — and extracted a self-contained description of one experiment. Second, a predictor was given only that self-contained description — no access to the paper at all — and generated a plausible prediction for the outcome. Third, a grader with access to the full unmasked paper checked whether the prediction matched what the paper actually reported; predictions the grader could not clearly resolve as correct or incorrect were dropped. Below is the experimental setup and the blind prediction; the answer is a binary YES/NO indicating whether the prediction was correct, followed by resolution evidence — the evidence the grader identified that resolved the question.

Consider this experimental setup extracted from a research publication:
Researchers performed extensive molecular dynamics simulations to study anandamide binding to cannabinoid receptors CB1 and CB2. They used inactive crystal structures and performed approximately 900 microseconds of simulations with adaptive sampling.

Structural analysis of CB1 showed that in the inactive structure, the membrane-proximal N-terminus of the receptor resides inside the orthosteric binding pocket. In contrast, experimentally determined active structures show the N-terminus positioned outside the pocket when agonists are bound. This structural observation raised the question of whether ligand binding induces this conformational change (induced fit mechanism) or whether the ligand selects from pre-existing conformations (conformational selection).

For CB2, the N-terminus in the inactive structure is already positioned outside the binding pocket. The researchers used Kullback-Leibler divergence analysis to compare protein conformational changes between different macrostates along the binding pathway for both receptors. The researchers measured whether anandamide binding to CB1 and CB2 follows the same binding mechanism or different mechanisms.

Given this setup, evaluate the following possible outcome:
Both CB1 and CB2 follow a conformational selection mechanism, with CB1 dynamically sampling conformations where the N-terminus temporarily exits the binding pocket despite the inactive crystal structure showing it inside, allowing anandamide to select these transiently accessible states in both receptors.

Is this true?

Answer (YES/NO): NO